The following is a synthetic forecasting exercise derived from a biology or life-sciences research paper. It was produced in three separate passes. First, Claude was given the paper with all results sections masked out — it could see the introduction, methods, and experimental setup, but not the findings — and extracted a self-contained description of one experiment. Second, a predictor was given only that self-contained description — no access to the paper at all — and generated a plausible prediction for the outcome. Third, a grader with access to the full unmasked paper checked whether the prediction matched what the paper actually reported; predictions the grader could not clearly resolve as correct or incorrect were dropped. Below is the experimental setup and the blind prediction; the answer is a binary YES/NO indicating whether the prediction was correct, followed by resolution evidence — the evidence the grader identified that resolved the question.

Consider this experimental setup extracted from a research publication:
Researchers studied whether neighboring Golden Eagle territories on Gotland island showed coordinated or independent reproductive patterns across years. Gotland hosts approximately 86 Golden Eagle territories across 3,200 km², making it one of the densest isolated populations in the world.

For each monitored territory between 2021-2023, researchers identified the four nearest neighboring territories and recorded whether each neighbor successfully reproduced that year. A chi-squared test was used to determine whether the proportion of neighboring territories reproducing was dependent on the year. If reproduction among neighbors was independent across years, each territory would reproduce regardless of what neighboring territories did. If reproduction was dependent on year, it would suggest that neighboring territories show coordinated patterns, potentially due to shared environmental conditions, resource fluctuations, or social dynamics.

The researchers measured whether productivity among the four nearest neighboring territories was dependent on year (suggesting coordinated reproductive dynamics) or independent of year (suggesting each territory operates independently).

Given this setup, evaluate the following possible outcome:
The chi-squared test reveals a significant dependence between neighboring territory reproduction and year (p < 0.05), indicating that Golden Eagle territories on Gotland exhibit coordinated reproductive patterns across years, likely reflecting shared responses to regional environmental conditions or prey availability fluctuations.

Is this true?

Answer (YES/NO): YES